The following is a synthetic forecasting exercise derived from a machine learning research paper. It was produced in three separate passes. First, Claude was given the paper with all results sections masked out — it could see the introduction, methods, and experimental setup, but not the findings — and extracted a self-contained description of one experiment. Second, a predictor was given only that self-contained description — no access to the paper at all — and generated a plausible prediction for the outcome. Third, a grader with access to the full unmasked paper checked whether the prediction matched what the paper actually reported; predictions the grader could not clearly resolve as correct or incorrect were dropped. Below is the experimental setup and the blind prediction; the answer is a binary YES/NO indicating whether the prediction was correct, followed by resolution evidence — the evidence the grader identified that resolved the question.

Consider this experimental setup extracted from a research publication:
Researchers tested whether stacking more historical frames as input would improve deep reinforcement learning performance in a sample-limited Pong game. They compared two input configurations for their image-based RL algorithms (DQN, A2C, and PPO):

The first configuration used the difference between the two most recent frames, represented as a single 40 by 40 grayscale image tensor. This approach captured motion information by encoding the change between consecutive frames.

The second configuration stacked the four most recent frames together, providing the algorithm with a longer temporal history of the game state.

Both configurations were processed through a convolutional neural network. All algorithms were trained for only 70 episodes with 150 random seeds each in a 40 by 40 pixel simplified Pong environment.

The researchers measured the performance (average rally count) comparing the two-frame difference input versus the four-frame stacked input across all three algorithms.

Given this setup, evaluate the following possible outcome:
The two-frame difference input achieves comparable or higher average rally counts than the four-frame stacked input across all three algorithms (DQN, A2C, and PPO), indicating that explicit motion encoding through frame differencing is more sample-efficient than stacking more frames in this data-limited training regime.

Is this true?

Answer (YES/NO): YES